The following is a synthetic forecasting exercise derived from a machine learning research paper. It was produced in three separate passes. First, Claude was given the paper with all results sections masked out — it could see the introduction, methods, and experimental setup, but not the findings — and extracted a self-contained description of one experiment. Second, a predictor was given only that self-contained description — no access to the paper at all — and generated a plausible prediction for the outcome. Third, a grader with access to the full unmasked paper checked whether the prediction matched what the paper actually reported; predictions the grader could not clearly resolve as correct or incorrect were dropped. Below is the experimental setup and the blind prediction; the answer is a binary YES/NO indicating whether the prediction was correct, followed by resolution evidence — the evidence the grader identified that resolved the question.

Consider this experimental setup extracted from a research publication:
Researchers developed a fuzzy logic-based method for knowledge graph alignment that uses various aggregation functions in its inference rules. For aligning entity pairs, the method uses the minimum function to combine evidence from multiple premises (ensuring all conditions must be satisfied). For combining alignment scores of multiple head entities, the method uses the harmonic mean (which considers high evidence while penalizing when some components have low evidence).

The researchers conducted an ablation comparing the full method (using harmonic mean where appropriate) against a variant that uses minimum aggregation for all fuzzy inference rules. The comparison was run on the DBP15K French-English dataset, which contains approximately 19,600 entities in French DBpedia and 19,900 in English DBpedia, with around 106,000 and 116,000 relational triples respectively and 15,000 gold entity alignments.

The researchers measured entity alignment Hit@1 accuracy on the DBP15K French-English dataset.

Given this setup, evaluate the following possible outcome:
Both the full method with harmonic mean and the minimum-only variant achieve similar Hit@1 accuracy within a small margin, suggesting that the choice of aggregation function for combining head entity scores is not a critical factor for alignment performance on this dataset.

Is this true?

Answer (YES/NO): NO